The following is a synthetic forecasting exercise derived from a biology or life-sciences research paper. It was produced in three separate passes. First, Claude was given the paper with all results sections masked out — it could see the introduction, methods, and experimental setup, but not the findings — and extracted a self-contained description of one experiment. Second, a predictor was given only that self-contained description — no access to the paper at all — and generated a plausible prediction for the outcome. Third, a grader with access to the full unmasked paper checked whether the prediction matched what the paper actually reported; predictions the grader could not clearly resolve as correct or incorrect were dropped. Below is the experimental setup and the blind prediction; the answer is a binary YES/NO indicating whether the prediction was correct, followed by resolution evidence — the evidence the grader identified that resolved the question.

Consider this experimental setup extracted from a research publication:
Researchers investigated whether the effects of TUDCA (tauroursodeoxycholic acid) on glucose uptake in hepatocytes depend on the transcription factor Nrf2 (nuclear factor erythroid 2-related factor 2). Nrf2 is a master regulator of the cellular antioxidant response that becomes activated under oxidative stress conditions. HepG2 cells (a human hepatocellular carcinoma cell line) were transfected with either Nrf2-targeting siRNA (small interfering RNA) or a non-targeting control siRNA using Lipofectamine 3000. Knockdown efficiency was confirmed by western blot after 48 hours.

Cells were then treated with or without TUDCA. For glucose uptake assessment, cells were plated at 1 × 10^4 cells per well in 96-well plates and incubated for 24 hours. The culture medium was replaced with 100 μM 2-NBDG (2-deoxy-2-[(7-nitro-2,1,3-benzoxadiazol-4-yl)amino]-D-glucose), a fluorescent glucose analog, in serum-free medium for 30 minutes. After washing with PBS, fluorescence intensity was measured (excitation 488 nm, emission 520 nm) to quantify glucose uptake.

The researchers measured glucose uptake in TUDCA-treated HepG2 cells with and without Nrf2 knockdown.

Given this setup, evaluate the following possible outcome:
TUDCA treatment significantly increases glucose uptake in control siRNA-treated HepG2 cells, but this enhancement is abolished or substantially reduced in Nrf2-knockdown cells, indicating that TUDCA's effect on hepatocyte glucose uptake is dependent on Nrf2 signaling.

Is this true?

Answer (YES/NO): YES